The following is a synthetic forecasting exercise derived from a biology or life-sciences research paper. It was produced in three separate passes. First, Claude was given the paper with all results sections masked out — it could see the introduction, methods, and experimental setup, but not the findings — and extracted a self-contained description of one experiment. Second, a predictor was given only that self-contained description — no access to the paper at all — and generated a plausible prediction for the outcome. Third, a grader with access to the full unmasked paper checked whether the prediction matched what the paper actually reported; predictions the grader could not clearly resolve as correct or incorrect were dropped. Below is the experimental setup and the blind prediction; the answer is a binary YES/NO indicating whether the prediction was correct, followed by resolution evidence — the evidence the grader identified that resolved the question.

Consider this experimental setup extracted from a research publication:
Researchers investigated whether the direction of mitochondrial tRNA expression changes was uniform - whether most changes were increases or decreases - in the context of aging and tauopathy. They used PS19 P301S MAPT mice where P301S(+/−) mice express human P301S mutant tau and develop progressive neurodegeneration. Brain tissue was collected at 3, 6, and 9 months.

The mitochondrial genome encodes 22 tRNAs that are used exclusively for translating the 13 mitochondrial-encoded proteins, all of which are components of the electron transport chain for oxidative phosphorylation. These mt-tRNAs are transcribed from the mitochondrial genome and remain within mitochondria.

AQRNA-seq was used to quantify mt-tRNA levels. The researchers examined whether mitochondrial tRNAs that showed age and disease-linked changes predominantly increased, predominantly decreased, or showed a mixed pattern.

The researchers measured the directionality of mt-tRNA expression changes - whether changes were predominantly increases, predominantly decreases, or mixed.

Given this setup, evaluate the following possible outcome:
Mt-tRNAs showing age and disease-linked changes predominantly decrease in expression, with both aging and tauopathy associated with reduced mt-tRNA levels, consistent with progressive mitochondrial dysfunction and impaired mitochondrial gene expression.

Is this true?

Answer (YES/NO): NO